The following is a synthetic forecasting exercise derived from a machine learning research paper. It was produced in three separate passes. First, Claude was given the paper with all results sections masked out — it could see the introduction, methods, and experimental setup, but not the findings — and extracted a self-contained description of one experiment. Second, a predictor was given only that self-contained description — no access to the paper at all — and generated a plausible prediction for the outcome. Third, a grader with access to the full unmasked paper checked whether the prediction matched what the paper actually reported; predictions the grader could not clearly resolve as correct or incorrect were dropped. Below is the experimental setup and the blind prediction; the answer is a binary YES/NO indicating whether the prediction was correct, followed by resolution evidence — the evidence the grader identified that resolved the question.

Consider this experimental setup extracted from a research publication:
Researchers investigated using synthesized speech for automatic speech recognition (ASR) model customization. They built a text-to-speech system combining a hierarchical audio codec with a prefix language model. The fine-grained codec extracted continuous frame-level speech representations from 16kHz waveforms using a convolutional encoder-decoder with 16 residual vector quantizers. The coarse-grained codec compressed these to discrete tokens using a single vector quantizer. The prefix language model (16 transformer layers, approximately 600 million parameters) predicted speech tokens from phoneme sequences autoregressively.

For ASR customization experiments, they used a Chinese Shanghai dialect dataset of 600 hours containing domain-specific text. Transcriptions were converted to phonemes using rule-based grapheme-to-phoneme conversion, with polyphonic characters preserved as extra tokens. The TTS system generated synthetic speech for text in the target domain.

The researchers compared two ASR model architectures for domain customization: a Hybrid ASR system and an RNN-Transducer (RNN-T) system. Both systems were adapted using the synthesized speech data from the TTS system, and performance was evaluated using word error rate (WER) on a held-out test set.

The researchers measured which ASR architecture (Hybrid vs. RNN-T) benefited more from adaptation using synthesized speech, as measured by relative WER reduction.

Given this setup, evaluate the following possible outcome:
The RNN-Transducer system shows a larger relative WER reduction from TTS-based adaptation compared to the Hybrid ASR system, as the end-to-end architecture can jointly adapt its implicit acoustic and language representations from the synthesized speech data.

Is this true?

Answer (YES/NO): YES